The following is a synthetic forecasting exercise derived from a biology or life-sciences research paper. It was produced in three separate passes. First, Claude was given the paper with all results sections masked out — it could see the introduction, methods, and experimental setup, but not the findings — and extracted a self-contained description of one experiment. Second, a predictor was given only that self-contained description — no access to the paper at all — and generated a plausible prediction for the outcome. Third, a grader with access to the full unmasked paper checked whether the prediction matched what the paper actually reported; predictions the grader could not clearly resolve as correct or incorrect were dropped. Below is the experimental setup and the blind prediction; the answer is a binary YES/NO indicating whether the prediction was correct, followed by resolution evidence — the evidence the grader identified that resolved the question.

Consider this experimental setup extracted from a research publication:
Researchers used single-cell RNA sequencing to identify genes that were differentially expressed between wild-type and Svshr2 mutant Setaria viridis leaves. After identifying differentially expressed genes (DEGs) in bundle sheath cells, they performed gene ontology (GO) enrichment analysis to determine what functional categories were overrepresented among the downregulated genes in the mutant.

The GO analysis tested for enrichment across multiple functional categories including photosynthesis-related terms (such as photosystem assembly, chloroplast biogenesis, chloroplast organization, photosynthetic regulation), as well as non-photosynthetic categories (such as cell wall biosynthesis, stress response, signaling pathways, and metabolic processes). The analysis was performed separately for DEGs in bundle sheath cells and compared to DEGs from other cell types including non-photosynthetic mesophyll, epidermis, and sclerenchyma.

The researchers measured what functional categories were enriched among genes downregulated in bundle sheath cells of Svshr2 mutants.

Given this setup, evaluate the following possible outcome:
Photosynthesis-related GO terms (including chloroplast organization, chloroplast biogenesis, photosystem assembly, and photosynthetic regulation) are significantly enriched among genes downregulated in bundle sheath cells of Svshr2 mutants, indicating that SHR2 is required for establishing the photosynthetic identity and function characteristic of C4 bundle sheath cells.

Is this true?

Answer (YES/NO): YES